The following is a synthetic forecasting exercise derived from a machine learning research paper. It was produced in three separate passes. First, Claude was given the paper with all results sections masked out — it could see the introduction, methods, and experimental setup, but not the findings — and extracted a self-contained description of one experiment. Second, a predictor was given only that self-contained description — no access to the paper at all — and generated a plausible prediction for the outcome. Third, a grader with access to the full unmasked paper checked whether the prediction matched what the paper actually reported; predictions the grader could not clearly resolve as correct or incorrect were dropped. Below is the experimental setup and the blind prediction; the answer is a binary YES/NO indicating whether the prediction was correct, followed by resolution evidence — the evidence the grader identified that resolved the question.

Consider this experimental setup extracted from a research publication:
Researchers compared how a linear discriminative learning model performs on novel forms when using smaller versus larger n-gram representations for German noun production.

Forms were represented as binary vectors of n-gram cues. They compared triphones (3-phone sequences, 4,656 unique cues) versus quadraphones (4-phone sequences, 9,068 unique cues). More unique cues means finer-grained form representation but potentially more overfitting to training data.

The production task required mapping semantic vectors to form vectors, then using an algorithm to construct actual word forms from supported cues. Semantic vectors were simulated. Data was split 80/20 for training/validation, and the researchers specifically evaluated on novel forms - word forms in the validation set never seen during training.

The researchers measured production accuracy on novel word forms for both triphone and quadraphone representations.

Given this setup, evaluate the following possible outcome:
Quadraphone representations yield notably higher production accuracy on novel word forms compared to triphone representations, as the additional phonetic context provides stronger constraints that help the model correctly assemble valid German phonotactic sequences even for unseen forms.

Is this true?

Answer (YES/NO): NO